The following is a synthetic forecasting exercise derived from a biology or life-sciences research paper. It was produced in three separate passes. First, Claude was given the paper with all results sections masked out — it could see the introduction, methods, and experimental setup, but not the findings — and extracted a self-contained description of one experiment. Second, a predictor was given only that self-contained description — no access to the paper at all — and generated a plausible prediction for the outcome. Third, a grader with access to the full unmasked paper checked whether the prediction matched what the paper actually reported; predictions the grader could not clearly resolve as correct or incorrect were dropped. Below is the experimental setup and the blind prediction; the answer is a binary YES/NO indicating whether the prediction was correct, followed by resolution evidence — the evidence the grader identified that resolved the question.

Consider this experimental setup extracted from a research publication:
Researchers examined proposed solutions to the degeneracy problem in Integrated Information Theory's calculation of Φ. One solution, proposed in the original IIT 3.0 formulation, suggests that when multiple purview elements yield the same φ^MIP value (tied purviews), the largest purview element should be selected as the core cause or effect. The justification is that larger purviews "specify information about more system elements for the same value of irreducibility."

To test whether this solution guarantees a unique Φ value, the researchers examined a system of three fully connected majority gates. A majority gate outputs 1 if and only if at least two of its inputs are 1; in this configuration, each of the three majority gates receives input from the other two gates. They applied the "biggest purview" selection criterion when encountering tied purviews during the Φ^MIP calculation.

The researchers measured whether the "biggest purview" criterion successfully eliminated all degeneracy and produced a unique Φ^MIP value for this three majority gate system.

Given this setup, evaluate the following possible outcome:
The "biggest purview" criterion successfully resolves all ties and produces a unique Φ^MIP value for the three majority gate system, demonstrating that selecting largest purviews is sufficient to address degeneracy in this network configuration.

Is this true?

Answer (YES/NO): NO